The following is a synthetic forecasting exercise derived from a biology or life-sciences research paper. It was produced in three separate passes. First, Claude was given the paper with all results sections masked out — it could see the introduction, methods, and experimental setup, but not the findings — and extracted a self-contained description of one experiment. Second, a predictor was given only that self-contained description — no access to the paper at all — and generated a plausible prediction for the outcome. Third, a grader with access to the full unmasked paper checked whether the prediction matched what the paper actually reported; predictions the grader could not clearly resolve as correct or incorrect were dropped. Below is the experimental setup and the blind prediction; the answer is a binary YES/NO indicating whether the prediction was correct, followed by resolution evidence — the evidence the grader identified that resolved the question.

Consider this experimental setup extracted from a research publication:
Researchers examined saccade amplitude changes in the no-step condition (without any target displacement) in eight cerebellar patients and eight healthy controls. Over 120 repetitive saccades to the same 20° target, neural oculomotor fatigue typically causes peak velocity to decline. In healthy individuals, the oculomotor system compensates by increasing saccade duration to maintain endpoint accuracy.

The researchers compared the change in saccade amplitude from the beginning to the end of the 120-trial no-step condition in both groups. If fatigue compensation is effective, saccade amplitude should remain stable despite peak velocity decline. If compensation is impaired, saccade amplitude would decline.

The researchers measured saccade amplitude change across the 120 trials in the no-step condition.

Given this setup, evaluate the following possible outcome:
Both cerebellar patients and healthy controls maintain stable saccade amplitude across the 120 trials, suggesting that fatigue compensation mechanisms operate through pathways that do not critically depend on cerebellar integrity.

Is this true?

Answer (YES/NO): NO